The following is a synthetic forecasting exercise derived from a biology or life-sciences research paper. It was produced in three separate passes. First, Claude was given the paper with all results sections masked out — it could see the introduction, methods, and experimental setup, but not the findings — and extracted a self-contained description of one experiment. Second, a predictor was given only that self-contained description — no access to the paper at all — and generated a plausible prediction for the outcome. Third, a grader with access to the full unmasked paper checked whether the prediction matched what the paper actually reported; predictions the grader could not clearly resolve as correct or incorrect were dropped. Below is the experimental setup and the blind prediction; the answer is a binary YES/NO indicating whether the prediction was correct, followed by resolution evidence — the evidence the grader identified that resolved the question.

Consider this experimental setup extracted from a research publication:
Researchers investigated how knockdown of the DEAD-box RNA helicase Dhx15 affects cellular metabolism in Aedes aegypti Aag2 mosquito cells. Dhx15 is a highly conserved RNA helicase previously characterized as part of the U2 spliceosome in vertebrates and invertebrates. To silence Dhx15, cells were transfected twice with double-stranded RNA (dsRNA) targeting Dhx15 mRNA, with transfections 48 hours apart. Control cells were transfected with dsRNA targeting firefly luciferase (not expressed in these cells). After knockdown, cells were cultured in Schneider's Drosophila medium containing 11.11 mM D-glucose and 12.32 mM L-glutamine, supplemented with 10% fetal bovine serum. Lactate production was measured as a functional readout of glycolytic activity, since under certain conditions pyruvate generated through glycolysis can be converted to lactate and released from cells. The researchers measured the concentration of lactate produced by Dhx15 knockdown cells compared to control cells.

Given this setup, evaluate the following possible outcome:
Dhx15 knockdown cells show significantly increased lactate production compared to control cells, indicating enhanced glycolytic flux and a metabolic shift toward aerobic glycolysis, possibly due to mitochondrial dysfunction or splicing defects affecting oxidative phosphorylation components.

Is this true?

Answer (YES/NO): NO